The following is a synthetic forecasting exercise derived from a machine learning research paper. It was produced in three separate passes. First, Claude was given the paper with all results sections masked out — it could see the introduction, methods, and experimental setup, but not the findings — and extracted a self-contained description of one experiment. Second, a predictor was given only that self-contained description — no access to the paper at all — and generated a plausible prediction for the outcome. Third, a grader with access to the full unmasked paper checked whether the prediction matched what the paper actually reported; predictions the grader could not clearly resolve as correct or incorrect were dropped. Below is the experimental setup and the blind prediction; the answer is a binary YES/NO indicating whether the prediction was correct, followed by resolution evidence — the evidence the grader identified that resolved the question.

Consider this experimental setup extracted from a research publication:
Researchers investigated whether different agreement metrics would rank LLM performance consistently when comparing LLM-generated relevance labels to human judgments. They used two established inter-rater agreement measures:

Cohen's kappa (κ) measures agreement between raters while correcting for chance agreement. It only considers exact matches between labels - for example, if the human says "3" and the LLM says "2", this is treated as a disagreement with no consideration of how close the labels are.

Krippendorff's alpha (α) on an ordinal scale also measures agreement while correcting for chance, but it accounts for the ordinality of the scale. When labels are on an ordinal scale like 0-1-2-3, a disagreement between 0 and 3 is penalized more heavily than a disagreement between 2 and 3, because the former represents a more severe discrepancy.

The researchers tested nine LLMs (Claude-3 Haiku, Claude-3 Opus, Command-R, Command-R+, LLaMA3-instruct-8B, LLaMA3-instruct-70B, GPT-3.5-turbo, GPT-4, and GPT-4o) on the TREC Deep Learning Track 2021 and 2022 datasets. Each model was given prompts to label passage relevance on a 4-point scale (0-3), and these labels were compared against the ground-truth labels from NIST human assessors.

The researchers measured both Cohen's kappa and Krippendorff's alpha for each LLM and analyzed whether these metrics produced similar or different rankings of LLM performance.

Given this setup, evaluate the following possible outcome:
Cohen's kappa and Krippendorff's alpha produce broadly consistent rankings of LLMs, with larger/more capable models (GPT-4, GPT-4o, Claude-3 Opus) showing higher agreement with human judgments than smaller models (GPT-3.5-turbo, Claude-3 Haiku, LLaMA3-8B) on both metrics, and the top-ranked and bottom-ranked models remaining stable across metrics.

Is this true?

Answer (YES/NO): NO